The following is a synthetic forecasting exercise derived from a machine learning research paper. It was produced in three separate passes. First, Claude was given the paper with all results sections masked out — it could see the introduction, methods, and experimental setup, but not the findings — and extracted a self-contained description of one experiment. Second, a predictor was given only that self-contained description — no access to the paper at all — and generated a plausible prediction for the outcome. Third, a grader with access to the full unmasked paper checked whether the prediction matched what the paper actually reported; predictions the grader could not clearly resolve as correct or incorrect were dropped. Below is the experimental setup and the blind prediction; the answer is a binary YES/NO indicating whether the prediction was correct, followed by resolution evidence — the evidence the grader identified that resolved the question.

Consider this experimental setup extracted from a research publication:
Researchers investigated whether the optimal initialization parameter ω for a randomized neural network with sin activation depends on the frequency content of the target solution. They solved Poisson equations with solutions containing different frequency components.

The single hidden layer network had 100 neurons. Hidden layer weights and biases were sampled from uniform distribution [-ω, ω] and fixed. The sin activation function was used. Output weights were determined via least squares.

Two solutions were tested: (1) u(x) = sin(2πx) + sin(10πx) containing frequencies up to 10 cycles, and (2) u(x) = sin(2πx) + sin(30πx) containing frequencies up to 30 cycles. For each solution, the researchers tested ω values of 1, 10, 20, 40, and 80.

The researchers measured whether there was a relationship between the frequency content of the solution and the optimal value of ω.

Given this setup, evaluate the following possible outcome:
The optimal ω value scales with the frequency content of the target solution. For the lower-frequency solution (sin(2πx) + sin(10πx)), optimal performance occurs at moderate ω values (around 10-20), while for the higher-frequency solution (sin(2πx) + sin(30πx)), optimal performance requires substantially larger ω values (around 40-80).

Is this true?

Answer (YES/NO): NO